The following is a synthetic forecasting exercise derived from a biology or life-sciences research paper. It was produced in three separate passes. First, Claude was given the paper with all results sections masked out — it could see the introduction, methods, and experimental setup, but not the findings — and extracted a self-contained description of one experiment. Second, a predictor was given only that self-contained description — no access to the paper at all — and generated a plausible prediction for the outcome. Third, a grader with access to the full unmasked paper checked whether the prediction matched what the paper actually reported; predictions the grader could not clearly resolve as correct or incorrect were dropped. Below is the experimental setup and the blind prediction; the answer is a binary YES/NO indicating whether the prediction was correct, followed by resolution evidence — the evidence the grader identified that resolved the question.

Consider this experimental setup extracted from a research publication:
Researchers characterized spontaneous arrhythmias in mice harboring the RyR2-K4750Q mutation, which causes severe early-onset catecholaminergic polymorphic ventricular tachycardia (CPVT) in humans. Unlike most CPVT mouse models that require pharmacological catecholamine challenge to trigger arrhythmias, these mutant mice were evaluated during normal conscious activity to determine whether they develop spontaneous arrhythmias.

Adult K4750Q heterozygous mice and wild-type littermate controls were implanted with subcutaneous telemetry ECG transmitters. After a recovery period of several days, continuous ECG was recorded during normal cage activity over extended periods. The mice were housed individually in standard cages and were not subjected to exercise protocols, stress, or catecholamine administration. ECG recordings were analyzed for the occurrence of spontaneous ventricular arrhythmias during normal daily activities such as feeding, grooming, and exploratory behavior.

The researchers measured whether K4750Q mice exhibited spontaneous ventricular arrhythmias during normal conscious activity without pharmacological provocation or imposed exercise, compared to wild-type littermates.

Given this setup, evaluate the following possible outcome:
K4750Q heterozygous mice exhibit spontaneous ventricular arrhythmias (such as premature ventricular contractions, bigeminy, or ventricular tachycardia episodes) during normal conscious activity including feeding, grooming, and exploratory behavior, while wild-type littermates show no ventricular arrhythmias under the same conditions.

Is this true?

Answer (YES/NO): YES